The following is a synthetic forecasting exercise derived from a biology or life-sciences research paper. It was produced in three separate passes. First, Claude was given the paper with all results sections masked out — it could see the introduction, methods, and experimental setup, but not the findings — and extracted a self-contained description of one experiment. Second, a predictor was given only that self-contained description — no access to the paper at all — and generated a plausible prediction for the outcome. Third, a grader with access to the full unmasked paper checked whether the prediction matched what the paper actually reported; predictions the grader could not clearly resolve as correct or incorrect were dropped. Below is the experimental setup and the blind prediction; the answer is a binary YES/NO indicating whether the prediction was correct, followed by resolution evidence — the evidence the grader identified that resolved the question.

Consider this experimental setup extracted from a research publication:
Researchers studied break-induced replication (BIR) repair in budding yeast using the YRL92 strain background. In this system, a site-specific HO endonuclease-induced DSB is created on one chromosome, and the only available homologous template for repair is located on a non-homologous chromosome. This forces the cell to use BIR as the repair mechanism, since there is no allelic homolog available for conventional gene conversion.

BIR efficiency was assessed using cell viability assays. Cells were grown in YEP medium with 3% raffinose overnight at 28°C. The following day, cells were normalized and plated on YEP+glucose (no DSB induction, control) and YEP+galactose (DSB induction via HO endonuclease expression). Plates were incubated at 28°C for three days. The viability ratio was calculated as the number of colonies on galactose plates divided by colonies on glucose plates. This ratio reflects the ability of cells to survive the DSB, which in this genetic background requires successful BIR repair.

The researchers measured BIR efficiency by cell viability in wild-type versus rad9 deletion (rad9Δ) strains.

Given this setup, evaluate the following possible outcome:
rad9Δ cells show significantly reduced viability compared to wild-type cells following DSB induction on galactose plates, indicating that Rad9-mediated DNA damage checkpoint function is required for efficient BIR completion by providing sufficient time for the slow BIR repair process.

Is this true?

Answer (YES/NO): NO